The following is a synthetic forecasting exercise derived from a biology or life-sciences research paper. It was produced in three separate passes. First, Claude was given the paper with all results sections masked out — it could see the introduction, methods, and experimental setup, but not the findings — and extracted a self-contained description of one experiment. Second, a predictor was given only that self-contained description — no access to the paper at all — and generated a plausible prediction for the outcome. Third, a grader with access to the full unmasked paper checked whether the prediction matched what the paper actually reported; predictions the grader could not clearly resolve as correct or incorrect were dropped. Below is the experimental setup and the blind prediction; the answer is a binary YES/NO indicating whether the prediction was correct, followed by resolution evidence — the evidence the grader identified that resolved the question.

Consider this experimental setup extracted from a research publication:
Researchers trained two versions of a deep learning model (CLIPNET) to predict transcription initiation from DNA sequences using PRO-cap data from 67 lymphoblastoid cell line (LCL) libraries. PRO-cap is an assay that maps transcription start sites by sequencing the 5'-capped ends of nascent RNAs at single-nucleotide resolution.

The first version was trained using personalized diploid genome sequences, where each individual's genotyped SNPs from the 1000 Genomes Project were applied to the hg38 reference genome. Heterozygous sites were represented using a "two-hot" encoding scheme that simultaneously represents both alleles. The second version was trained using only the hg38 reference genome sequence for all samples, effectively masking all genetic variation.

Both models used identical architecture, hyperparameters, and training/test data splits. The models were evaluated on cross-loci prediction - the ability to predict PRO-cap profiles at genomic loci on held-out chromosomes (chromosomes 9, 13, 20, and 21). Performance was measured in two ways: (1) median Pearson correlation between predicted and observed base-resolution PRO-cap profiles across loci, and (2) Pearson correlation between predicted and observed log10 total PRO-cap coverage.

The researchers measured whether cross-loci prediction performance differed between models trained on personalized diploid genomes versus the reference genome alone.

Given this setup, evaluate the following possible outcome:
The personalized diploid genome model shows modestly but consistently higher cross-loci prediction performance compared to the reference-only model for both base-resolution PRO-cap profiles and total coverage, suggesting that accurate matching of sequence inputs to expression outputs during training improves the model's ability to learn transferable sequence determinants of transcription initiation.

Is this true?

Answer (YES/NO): NO